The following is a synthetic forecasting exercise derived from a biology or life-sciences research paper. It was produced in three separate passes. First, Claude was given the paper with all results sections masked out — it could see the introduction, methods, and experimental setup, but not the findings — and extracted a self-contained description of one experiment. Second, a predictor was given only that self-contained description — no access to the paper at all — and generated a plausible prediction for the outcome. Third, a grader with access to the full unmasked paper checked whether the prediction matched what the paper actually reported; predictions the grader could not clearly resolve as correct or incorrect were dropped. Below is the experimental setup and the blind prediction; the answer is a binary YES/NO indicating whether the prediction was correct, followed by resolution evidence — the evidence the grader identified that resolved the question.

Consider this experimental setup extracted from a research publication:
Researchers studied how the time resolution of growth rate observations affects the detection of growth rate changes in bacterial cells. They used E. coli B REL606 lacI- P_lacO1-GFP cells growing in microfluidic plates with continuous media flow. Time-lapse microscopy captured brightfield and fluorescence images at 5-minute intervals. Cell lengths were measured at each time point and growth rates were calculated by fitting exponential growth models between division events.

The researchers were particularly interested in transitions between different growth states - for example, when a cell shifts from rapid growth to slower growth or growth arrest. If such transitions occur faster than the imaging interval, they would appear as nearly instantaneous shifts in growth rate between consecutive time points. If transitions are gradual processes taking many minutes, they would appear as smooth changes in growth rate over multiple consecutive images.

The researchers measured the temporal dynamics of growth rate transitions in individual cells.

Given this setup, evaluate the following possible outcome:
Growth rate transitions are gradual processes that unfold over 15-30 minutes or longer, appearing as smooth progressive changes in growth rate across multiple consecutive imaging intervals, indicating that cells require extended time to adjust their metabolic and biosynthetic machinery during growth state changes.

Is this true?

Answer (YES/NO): NO